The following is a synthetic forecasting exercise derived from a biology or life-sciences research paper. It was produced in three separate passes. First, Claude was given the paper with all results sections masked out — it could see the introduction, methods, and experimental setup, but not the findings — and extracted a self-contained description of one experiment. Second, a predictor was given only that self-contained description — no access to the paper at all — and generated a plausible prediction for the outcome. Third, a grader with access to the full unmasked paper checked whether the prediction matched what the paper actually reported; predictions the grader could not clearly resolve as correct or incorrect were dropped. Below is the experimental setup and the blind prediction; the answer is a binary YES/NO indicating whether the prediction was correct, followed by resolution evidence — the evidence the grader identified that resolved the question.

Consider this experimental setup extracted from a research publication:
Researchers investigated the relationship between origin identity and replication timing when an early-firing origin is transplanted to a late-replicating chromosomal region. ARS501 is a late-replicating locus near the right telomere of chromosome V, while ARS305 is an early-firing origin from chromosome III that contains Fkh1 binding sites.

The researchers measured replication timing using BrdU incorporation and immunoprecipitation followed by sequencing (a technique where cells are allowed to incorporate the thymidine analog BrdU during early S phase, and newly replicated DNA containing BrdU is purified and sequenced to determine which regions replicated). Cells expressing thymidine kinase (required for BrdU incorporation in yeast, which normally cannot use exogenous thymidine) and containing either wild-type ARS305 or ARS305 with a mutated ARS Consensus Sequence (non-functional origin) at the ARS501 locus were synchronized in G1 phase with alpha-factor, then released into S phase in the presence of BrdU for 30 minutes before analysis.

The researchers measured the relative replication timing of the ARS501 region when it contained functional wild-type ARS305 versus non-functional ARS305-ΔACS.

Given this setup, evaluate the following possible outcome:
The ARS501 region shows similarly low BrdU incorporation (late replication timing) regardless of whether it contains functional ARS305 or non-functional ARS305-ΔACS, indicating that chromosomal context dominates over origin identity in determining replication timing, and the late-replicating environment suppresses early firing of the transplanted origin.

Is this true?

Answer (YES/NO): NO